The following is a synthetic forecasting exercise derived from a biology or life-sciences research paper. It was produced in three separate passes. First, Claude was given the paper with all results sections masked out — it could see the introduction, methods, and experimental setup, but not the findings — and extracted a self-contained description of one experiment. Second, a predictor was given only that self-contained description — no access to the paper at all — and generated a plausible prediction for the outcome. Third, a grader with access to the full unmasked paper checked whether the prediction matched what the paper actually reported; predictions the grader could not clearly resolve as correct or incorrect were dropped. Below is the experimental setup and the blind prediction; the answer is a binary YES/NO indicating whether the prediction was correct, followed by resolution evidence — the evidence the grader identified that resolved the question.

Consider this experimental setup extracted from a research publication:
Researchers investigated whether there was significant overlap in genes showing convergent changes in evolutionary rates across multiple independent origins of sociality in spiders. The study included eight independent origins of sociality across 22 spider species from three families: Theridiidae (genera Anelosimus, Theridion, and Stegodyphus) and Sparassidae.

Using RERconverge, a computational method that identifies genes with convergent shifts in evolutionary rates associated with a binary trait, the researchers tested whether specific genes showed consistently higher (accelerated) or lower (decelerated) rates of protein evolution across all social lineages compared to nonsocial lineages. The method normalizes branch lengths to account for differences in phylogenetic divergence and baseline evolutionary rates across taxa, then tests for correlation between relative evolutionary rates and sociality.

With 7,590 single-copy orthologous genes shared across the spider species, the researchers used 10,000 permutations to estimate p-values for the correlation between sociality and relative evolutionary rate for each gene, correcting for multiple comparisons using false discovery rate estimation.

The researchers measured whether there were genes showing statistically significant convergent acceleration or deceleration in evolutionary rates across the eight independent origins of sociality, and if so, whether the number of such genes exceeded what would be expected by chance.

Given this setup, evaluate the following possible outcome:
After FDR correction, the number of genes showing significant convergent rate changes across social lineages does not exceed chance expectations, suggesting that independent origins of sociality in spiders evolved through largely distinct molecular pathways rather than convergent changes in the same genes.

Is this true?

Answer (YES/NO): NO